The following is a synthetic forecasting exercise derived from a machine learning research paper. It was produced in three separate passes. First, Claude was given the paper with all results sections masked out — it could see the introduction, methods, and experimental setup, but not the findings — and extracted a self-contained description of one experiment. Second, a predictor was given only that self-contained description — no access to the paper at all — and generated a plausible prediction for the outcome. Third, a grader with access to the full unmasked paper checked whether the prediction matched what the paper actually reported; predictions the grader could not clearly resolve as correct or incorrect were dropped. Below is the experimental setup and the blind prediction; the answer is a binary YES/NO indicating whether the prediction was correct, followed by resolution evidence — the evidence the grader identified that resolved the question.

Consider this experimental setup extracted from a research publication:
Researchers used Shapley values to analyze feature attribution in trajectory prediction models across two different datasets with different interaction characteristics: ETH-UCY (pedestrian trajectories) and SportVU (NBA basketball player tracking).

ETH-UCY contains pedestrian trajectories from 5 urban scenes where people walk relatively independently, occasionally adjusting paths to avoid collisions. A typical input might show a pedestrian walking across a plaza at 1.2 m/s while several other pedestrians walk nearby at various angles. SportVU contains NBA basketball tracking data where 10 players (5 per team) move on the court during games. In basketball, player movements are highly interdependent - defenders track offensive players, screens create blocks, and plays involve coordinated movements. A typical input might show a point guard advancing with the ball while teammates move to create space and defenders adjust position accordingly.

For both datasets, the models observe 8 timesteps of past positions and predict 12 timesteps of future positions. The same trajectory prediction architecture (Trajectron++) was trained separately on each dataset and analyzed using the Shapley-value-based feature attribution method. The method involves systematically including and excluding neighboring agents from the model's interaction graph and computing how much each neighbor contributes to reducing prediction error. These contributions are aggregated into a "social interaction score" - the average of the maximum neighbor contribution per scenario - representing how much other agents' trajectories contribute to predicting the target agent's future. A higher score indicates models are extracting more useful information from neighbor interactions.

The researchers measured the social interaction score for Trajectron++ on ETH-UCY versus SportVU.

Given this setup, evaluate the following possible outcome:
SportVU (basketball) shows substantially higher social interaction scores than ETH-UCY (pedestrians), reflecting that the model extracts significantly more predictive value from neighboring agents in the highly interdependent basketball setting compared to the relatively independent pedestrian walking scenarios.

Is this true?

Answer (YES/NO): YES